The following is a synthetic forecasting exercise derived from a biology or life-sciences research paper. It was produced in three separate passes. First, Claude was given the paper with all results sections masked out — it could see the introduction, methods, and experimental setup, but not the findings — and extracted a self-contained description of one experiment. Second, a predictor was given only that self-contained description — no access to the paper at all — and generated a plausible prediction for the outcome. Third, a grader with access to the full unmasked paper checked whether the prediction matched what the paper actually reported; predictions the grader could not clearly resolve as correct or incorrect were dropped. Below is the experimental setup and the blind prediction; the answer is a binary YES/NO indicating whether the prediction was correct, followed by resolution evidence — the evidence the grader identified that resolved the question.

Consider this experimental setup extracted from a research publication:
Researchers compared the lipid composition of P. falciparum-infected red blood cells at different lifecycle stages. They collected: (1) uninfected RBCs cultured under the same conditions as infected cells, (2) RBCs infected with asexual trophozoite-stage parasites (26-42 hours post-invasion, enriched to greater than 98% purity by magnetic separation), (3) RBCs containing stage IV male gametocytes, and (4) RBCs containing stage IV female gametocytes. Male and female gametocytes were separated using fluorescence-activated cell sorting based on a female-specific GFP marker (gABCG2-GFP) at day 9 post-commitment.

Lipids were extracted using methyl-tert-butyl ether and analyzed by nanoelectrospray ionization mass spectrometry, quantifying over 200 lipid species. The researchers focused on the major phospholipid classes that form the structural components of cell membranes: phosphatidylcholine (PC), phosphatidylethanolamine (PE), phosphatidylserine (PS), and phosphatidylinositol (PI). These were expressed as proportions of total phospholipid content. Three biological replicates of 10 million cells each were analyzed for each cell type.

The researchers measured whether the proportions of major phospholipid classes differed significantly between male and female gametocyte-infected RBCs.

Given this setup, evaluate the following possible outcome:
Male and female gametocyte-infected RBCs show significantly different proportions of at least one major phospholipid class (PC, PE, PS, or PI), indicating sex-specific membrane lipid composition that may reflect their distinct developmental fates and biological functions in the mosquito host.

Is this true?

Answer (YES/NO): NO